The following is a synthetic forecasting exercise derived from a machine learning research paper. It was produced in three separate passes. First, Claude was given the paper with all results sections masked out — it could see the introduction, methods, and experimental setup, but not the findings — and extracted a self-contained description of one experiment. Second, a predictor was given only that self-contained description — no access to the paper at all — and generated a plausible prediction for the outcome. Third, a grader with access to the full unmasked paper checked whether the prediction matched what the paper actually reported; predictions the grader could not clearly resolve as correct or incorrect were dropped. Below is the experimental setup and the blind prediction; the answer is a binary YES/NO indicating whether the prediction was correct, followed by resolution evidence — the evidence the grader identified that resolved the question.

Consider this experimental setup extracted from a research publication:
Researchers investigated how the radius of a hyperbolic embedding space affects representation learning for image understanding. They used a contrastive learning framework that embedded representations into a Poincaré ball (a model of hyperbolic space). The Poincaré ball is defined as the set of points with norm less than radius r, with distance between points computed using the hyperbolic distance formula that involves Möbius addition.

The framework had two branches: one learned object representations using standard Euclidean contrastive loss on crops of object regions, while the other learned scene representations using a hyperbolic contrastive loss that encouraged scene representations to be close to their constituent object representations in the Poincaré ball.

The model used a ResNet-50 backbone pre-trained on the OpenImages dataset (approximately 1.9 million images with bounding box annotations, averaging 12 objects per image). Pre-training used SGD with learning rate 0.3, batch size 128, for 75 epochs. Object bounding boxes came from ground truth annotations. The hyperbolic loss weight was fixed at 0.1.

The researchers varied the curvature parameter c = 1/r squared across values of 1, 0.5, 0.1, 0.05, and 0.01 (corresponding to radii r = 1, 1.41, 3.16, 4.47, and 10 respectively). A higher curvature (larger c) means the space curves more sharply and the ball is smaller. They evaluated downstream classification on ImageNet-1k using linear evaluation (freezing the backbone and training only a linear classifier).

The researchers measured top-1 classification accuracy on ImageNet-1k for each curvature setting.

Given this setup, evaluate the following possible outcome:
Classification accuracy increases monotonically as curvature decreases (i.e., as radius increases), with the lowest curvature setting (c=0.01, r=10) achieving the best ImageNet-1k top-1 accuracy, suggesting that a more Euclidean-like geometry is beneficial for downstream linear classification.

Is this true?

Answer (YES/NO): NO